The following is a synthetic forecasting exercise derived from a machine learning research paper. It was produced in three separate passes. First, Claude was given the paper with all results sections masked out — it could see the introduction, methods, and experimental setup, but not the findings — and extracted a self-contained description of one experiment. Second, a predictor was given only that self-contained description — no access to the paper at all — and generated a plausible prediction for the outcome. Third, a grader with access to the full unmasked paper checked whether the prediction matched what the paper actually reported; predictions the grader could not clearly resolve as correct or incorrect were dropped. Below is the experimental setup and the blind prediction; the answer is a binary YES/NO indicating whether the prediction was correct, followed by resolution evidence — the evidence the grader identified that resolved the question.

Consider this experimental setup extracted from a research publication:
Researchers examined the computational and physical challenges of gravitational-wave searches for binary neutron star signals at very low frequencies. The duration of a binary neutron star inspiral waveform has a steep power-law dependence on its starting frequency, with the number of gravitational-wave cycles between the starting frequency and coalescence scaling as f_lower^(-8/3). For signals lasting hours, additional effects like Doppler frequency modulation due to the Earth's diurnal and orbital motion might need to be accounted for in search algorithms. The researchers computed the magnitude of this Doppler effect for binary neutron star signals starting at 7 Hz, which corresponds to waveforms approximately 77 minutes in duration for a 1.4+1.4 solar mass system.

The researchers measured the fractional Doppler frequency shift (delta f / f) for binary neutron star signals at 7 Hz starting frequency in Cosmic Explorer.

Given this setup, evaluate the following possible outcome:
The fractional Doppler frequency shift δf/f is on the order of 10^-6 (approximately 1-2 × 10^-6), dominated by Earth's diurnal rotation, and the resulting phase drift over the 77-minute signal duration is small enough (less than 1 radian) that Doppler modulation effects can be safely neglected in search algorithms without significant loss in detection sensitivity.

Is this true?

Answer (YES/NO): NO